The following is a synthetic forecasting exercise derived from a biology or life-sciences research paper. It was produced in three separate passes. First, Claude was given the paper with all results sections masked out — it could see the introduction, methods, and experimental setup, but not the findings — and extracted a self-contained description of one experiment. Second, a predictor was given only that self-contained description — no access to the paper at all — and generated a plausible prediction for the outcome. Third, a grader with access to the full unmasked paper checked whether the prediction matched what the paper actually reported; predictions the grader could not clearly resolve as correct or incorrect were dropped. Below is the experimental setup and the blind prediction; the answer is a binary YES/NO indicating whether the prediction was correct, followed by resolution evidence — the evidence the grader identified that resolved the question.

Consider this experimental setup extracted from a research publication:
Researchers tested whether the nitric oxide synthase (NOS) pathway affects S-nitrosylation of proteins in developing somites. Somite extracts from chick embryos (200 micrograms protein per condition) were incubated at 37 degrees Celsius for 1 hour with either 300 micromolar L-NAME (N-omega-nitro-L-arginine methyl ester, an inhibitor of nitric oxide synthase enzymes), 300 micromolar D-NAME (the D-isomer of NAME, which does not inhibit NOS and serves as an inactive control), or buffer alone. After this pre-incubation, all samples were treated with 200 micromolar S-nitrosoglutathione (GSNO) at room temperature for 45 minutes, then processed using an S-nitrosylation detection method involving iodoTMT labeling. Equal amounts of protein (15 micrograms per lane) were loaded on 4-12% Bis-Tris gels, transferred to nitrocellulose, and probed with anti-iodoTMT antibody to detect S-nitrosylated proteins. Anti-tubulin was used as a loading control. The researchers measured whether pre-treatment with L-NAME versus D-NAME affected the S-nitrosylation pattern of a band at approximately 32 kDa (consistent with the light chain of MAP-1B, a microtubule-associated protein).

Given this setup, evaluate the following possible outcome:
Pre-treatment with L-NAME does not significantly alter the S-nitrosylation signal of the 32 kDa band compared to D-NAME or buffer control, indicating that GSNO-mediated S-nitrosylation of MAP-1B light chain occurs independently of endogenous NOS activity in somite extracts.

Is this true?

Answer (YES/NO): NO